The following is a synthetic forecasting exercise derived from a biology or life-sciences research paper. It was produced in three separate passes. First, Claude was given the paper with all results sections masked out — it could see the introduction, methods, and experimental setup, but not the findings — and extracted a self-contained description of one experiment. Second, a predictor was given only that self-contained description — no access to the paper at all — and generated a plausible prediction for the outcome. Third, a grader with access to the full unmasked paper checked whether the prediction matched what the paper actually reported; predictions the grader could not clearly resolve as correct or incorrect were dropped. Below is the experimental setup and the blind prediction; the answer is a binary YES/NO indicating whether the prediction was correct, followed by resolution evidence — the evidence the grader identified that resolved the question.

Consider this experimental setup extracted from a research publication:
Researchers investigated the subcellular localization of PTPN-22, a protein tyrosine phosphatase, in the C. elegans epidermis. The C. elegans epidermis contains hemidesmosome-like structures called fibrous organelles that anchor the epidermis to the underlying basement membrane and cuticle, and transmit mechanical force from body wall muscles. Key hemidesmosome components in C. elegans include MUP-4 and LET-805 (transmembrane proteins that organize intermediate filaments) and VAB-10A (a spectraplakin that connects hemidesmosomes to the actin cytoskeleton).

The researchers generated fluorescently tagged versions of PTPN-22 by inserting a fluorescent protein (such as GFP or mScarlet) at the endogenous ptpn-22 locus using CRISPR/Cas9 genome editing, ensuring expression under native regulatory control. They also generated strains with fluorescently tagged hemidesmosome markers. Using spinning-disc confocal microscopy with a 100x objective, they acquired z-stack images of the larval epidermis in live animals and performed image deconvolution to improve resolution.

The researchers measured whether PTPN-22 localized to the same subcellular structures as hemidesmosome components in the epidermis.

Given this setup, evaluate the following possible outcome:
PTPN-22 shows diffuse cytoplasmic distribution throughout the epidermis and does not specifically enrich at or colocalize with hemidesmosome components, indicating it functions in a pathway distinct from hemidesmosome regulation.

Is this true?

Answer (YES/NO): NO